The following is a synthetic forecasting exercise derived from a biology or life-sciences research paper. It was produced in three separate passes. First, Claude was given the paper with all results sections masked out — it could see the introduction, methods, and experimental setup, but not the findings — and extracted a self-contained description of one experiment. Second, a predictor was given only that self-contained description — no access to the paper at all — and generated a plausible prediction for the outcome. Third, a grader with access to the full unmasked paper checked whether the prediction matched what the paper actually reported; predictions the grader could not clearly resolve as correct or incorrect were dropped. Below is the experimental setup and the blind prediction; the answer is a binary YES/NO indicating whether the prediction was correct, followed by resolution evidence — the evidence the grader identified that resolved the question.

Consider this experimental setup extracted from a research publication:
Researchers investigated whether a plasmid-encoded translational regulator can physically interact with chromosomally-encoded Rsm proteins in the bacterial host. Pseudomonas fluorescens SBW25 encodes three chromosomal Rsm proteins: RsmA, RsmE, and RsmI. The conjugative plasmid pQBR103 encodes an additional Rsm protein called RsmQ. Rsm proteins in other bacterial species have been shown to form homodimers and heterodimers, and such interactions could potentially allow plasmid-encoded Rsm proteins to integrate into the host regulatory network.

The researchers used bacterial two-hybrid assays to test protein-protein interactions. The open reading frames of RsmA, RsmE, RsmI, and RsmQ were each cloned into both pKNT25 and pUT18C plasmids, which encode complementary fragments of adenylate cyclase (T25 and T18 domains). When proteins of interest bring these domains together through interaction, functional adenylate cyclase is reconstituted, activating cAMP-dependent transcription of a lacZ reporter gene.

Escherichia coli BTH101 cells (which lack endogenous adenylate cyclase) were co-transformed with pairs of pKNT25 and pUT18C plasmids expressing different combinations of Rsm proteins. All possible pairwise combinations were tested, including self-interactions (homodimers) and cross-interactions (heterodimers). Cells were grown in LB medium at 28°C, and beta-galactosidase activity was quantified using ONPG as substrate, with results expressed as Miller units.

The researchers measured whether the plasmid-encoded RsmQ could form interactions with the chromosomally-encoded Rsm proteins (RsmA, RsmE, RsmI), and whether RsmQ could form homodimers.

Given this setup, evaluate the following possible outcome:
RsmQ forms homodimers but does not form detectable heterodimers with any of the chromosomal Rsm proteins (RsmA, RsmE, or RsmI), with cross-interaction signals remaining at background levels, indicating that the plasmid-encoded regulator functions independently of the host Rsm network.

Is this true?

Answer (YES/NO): NO